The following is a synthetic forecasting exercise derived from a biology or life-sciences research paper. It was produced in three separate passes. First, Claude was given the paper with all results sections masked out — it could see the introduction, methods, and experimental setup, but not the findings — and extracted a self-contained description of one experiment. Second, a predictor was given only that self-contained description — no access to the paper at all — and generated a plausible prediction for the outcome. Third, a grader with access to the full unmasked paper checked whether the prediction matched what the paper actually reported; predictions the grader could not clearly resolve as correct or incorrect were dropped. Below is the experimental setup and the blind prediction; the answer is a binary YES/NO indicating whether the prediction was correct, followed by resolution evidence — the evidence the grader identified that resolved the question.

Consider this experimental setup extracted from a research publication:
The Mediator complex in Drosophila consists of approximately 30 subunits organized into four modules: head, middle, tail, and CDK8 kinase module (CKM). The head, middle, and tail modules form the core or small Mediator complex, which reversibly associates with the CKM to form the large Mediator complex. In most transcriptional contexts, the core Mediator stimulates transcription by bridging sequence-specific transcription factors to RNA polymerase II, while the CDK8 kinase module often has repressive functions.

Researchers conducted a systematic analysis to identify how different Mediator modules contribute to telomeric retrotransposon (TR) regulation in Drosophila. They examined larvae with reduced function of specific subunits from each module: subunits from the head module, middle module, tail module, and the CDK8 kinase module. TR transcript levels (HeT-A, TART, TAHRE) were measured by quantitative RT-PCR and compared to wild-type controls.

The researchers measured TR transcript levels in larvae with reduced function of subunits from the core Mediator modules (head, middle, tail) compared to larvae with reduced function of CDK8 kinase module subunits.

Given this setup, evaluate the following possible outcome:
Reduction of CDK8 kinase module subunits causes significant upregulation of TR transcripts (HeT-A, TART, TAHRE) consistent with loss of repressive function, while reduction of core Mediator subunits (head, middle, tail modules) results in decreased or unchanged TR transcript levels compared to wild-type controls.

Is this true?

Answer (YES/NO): NO